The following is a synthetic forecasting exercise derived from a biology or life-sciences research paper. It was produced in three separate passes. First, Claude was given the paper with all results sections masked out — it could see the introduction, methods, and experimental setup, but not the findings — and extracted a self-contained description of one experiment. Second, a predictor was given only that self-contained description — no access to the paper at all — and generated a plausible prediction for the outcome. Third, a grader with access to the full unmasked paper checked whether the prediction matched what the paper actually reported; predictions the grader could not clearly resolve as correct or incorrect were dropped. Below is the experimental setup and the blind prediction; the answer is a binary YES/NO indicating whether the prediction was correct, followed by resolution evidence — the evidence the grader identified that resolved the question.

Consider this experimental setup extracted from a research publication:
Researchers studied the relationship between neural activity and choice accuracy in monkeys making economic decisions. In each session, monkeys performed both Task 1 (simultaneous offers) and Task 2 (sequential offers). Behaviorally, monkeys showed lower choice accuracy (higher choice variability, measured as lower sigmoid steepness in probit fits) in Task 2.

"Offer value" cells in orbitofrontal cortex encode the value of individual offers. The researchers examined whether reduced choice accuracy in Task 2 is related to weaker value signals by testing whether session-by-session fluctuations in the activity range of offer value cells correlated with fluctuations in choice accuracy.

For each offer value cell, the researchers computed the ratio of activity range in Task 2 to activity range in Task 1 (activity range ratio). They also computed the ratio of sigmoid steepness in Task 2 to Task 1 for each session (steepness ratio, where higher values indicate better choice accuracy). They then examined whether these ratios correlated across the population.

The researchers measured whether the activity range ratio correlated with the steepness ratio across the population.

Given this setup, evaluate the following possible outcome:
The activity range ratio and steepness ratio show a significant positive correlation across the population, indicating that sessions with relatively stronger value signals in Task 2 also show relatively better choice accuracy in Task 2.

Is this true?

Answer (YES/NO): YES